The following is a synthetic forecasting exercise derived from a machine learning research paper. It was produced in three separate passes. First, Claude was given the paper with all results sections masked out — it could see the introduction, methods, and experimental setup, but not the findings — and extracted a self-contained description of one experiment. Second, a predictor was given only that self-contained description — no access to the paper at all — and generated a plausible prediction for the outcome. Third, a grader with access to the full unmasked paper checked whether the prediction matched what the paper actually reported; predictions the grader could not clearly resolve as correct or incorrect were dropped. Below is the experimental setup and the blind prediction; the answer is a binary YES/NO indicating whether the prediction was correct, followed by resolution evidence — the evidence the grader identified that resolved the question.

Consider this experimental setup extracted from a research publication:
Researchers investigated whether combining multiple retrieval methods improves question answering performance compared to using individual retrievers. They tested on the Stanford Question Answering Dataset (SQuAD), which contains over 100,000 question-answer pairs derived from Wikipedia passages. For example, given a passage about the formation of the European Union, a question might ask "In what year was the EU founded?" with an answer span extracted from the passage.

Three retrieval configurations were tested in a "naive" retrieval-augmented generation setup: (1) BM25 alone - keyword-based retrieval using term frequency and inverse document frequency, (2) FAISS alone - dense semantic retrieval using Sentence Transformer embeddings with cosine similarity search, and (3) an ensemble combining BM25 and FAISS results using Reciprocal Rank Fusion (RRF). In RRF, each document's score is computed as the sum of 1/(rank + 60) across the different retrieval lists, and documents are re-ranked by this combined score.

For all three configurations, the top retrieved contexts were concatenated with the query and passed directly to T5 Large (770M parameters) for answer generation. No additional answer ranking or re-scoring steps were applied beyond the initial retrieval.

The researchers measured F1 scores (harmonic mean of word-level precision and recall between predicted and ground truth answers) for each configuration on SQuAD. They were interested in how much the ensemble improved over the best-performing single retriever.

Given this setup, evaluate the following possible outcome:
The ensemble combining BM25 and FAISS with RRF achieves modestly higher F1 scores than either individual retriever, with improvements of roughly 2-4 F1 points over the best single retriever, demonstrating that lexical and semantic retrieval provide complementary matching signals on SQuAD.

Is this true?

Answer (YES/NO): NO